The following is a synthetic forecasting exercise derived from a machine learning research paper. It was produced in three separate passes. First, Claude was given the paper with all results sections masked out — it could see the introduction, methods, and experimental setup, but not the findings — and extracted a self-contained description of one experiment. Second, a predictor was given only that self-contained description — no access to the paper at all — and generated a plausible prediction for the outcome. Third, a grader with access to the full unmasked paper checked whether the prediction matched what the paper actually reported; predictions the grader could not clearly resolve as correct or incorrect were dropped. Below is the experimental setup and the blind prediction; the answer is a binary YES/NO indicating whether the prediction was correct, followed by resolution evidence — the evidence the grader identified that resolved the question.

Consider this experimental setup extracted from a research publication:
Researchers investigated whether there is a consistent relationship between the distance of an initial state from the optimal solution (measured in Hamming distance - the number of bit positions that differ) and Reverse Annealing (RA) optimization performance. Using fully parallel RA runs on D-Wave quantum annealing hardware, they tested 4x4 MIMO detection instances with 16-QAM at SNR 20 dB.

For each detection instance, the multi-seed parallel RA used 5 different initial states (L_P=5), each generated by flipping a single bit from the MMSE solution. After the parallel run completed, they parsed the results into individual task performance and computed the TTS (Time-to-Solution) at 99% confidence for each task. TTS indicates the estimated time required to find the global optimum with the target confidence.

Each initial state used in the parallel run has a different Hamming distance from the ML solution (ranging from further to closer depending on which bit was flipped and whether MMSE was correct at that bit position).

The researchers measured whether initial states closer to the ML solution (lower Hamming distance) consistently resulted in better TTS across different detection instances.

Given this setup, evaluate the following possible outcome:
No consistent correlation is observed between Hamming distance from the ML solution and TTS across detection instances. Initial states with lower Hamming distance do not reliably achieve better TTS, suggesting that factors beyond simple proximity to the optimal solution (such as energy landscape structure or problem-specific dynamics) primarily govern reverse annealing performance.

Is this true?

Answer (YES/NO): YES